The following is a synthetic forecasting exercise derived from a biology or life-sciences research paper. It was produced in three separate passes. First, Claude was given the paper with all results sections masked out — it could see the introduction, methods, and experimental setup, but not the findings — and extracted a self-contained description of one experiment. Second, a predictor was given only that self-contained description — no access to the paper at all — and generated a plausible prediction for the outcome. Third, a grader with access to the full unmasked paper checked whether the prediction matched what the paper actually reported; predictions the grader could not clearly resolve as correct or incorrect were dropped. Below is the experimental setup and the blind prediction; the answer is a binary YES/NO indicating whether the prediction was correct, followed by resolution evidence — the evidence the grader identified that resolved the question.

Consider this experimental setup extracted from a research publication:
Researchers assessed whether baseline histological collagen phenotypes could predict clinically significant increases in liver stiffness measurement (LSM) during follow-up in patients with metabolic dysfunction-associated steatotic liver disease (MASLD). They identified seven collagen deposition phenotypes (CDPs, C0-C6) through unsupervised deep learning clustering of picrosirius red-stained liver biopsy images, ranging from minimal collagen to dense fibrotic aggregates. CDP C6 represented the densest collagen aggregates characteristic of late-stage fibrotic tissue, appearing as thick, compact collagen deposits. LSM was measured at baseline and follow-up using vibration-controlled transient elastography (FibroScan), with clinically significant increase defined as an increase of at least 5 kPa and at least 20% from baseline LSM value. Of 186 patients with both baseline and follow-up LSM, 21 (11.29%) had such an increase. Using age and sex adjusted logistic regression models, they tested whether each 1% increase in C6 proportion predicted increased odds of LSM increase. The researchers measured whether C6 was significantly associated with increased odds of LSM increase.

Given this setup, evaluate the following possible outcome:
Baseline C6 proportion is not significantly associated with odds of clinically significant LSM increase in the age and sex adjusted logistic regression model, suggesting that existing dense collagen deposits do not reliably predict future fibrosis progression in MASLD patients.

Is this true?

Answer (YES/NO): YES